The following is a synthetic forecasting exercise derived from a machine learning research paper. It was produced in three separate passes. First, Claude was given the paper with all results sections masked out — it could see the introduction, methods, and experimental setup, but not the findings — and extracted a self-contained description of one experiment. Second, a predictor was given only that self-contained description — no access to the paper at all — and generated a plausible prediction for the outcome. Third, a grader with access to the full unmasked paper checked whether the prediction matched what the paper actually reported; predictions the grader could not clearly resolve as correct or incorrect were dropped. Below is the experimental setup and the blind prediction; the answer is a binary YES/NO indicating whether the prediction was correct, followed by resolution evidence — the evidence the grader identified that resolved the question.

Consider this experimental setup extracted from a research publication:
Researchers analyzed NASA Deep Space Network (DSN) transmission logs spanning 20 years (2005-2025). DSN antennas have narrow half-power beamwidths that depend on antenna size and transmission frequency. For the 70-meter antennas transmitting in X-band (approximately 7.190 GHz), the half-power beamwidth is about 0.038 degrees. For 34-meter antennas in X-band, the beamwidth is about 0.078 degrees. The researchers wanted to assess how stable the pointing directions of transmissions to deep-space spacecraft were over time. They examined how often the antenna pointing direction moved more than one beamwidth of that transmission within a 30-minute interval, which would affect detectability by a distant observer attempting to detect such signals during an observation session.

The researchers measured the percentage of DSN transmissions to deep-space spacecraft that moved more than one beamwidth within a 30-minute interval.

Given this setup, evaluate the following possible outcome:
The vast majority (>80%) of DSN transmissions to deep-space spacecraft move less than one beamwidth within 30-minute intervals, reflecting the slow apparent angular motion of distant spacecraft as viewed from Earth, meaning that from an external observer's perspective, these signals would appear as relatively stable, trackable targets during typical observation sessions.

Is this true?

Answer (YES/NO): YES